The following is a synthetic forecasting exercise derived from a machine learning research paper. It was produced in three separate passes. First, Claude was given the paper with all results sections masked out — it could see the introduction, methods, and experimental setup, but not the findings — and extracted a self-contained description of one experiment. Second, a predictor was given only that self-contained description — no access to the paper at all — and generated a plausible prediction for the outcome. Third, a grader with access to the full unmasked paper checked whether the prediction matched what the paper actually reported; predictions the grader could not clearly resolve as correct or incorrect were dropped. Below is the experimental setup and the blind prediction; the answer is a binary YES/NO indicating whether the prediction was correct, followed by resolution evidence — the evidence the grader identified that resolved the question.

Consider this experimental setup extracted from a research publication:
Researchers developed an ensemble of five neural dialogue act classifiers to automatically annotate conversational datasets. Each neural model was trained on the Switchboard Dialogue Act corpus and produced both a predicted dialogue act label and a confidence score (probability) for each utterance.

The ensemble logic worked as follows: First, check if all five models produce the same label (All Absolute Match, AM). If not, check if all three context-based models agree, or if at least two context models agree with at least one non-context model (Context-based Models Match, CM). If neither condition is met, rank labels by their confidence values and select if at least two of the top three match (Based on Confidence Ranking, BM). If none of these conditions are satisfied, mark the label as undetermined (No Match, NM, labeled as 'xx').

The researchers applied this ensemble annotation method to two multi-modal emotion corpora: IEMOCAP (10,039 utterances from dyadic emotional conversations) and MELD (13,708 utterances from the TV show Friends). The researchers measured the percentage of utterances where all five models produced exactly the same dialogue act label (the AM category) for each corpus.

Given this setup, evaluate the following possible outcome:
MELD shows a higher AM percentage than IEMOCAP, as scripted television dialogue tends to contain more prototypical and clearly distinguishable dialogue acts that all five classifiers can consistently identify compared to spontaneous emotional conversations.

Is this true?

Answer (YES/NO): NO